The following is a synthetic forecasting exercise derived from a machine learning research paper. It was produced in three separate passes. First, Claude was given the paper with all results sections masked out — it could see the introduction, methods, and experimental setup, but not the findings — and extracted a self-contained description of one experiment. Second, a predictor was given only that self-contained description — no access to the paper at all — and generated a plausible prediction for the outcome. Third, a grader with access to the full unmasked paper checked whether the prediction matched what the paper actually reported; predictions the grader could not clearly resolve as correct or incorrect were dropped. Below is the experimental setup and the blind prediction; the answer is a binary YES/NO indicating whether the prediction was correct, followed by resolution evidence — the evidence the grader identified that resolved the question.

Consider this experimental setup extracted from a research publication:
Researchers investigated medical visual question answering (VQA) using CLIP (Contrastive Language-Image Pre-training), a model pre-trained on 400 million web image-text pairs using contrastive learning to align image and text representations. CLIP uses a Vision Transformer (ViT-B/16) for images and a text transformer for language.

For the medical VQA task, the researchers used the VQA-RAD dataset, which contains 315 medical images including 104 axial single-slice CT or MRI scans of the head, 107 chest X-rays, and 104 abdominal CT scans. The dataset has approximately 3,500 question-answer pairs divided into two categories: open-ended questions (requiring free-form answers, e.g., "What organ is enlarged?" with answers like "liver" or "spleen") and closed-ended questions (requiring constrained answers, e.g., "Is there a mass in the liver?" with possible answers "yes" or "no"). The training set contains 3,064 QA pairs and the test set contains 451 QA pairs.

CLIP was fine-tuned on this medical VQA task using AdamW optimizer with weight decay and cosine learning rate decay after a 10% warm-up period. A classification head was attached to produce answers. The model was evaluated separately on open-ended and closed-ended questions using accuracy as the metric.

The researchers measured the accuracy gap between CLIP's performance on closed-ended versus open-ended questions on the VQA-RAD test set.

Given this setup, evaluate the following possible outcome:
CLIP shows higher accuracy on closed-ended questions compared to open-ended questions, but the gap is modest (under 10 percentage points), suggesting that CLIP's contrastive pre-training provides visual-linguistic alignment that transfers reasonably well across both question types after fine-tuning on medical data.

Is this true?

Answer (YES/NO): NO